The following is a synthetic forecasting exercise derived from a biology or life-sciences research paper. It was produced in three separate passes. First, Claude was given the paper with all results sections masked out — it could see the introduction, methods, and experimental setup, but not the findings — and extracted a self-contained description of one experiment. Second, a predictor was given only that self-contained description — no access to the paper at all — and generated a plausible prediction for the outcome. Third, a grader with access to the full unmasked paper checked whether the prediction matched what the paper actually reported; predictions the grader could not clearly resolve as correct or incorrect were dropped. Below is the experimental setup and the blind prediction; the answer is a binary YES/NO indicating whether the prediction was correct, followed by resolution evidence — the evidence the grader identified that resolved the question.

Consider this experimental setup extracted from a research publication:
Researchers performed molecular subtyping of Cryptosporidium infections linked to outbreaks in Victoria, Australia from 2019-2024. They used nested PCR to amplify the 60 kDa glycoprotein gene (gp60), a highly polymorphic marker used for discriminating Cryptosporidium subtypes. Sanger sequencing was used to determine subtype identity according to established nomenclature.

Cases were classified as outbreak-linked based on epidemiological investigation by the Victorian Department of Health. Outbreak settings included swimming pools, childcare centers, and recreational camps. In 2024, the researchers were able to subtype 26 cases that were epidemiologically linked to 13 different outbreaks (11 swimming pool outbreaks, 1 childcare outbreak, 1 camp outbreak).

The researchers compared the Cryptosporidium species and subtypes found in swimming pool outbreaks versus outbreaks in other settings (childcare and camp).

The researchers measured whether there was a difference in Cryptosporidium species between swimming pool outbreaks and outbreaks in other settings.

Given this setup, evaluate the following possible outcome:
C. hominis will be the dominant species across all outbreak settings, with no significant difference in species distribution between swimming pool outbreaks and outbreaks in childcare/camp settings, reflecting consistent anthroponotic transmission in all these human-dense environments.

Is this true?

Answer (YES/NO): NO